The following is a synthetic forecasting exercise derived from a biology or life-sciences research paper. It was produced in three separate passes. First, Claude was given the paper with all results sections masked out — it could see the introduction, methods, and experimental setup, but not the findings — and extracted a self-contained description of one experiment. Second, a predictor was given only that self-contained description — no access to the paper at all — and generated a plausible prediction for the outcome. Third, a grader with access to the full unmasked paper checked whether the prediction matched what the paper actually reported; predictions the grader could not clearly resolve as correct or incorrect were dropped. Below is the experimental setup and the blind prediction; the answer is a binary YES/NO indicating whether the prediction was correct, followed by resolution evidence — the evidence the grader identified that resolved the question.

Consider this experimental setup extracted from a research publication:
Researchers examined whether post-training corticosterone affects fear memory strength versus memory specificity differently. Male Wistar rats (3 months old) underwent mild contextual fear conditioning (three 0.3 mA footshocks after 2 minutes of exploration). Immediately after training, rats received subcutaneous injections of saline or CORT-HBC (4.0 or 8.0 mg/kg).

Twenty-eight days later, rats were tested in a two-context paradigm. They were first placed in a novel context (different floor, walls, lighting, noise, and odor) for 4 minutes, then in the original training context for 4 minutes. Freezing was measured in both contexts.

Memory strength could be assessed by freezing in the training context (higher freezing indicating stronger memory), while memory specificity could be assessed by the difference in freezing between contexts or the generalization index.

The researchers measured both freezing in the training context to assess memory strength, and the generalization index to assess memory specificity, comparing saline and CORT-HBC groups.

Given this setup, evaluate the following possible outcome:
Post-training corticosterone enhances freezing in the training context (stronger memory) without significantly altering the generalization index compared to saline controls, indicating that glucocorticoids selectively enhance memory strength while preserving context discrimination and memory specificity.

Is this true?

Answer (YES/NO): NO